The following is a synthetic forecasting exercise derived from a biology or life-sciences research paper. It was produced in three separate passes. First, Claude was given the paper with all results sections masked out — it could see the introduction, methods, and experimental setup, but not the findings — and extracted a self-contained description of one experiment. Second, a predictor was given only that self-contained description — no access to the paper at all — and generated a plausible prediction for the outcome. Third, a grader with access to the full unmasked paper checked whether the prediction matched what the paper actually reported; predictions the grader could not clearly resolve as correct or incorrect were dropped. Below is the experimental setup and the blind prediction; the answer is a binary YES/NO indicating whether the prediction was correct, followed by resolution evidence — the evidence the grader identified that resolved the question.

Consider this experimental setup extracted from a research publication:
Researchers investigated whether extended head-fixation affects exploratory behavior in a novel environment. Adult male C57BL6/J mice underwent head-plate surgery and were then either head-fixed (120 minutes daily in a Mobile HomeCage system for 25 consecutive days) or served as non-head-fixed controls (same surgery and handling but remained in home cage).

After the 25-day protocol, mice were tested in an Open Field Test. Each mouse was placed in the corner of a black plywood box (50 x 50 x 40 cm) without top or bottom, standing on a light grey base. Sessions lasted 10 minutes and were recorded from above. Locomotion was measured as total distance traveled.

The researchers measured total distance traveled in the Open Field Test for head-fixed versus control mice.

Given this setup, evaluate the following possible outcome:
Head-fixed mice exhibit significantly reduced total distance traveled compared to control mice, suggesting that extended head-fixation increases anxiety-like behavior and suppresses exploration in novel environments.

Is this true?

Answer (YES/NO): NO